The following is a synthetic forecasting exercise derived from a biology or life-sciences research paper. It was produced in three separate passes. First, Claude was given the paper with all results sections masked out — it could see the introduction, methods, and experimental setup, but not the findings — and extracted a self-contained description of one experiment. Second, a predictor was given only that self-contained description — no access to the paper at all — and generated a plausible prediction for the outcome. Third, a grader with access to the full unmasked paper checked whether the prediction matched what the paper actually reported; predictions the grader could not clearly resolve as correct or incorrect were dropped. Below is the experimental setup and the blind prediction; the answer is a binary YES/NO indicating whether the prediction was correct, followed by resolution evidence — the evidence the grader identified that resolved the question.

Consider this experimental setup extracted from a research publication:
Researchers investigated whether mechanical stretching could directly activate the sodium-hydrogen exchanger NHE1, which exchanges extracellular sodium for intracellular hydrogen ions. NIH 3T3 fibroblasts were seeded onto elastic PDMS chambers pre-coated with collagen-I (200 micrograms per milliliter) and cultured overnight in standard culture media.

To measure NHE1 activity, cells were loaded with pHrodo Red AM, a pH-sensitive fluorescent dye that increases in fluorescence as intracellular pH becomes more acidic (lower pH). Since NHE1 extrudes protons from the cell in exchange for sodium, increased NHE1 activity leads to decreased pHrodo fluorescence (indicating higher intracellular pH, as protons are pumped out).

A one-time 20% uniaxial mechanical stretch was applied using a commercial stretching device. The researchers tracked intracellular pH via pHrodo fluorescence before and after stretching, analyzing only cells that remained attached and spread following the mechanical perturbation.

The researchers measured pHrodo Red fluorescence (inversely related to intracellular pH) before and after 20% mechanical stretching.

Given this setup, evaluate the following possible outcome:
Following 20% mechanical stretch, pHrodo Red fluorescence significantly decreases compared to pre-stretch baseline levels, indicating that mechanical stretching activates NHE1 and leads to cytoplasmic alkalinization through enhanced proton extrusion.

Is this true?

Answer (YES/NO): YES